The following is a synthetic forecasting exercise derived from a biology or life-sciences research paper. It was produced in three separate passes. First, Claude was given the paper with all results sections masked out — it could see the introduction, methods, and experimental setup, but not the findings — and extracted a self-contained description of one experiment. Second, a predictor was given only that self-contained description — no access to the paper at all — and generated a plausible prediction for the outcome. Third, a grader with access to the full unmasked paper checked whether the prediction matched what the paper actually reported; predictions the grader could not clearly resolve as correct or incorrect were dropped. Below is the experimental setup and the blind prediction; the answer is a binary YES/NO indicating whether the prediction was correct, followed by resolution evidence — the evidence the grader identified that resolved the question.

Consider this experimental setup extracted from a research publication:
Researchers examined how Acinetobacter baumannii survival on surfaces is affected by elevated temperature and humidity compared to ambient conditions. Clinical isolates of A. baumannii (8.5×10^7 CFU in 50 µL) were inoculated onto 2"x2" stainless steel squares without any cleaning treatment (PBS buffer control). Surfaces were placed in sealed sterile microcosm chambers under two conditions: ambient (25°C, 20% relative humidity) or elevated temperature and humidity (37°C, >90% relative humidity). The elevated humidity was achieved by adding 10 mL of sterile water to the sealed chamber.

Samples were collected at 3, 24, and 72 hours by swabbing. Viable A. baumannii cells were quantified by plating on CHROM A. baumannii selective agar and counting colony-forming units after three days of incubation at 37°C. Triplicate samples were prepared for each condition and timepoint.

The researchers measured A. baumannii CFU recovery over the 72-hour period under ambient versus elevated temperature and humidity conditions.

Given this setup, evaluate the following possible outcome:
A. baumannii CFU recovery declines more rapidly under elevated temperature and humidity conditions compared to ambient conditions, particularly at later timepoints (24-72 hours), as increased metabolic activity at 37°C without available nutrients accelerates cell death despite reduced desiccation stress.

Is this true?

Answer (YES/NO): NO